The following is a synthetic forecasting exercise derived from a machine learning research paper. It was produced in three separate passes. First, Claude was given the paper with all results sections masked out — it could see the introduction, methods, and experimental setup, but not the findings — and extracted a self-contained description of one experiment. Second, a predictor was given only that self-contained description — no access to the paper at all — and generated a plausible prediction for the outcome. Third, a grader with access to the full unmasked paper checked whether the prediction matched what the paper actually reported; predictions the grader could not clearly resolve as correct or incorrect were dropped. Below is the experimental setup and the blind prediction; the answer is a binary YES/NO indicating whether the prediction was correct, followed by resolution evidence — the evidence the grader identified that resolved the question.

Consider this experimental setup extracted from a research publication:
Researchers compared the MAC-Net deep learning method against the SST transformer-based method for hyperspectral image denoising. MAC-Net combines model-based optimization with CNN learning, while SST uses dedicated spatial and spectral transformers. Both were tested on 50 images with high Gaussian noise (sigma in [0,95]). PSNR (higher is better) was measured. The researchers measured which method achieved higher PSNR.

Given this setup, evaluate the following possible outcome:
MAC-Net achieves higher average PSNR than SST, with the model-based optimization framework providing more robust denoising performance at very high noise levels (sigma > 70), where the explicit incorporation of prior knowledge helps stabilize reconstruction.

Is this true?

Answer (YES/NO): NO